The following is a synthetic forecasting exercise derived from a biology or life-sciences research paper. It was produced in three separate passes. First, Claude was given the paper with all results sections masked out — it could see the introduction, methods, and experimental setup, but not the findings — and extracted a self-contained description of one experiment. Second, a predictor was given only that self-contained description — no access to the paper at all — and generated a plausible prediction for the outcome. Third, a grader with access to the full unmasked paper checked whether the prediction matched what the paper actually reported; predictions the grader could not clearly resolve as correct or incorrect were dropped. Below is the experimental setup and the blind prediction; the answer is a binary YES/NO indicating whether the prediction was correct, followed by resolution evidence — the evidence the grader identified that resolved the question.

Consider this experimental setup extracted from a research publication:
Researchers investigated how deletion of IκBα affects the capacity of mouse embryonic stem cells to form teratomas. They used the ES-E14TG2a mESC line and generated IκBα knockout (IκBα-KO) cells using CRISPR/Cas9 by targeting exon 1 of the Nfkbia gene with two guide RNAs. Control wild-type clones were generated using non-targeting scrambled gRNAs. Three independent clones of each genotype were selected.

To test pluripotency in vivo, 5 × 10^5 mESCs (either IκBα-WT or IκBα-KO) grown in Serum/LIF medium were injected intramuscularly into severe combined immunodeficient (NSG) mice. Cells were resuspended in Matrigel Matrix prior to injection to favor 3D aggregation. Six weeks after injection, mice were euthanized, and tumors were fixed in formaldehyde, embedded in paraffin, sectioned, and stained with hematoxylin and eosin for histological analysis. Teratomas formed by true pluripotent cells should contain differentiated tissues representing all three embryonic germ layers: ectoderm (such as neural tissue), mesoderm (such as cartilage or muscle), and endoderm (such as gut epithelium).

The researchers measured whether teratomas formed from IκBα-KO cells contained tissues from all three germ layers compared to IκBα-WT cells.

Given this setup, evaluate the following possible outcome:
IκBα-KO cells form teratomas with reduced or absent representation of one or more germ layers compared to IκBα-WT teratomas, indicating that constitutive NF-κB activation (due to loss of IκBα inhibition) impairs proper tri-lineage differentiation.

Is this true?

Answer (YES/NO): NO